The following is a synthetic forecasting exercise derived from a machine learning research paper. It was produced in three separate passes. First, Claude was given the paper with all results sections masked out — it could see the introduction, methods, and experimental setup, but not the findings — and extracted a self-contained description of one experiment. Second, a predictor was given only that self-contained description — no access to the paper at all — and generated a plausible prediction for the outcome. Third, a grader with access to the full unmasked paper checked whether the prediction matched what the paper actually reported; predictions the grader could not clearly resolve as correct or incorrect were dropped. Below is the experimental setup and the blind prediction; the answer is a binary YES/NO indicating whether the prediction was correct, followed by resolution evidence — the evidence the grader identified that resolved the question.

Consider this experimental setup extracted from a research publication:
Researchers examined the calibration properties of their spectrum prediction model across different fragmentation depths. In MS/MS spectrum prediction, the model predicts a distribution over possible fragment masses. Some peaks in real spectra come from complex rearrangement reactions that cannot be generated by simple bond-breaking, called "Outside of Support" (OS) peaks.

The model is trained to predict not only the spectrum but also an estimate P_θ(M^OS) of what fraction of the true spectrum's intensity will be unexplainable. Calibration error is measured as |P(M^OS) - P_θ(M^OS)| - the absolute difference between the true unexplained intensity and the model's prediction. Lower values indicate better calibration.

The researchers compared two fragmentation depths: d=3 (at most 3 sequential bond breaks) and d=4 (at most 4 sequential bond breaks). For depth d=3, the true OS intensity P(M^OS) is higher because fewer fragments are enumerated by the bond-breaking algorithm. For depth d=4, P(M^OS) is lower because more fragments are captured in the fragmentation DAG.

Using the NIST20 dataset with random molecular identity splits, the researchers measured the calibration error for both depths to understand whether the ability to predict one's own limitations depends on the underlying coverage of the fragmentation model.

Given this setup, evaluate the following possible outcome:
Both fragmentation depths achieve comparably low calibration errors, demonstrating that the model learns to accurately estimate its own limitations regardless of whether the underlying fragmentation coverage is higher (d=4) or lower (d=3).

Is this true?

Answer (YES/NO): NO